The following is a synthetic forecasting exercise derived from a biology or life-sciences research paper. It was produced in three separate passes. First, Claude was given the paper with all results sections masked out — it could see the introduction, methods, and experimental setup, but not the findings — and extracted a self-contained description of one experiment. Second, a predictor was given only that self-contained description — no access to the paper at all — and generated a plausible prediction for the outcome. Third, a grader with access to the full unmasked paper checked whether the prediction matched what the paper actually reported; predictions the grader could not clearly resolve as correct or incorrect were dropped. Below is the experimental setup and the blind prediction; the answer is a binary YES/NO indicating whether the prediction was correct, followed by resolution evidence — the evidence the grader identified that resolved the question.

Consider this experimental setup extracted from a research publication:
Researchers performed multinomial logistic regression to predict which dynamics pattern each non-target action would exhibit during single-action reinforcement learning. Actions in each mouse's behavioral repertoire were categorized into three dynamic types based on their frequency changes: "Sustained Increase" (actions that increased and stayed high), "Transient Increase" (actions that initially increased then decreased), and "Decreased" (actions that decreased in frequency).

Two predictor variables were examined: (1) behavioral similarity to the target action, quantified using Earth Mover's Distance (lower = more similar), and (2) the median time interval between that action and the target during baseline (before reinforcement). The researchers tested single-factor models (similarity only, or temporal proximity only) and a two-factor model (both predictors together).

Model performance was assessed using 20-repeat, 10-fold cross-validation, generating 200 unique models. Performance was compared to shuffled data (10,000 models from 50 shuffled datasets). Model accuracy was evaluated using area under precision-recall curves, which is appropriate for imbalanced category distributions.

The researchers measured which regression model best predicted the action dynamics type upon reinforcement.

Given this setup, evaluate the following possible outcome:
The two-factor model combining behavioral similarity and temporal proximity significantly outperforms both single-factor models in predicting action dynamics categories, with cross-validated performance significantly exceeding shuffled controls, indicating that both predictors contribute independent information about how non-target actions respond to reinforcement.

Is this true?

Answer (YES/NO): YES